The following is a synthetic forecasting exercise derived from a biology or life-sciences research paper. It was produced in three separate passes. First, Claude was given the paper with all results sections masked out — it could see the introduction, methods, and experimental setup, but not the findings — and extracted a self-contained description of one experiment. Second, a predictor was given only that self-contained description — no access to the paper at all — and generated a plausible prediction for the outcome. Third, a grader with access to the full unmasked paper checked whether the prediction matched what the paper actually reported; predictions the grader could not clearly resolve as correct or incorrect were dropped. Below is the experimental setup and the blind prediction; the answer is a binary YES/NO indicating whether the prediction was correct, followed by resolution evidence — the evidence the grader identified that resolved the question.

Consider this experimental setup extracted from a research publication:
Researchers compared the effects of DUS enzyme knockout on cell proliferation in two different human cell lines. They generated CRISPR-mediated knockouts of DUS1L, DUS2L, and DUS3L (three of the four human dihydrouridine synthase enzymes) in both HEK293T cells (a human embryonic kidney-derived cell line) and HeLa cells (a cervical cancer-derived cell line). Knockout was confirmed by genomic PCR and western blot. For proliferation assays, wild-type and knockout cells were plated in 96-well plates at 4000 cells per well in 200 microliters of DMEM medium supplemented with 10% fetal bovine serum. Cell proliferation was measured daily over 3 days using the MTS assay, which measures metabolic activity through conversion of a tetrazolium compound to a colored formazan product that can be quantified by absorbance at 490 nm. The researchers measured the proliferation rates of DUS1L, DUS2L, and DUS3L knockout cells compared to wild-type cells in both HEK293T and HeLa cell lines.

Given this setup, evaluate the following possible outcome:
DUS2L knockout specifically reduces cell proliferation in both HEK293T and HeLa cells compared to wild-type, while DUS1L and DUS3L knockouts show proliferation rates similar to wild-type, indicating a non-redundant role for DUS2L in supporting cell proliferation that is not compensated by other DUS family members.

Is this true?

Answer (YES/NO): NO